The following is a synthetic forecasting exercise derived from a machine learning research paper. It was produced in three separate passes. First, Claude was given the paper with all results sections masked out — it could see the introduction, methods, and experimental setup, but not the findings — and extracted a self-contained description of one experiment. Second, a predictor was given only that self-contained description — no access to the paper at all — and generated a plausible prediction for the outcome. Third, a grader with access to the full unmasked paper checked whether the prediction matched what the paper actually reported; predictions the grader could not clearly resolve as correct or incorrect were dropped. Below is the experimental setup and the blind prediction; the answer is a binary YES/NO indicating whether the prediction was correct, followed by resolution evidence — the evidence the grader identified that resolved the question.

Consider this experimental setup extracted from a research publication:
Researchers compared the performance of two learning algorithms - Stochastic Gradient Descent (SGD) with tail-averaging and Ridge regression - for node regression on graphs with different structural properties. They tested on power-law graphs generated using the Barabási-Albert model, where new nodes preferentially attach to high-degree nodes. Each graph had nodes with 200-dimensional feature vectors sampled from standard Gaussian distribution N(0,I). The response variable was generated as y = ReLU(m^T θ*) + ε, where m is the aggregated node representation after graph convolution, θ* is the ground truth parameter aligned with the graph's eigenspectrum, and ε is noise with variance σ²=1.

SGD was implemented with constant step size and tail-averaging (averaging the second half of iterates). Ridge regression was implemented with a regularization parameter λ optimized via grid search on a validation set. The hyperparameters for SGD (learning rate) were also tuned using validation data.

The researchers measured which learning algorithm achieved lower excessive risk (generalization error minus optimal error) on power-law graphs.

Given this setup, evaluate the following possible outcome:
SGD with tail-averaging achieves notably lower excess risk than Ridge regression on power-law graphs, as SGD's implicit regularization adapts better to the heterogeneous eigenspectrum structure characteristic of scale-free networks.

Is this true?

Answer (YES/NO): YES